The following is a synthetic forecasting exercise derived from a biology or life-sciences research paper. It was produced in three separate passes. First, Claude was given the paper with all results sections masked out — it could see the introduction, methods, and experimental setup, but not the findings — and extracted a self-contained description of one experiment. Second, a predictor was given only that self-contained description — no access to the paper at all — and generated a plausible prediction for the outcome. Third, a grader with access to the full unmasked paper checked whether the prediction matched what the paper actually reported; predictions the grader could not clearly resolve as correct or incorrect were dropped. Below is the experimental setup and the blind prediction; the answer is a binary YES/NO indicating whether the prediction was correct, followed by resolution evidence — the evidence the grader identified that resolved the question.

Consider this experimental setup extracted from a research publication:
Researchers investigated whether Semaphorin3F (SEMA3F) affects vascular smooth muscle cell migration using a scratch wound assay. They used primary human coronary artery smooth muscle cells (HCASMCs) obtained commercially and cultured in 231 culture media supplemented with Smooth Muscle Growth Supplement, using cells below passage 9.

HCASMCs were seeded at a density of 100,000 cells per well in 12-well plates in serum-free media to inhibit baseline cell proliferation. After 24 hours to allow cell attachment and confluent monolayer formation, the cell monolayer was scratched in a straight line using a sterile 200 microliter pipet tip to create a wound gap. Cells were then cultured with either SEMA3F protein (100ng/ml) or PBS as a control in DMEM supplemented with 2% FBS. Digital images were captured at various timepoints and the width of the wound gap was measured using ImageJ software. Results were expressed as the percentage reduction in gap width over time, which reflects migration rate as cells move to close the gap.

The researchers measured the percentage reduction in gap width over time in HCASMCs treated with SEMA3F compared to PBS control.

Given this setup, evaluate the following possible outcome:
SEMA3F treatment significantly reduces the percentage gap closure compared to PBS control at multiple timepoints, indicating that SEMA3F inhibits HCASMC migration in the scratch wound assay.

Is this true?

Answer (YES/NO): YES